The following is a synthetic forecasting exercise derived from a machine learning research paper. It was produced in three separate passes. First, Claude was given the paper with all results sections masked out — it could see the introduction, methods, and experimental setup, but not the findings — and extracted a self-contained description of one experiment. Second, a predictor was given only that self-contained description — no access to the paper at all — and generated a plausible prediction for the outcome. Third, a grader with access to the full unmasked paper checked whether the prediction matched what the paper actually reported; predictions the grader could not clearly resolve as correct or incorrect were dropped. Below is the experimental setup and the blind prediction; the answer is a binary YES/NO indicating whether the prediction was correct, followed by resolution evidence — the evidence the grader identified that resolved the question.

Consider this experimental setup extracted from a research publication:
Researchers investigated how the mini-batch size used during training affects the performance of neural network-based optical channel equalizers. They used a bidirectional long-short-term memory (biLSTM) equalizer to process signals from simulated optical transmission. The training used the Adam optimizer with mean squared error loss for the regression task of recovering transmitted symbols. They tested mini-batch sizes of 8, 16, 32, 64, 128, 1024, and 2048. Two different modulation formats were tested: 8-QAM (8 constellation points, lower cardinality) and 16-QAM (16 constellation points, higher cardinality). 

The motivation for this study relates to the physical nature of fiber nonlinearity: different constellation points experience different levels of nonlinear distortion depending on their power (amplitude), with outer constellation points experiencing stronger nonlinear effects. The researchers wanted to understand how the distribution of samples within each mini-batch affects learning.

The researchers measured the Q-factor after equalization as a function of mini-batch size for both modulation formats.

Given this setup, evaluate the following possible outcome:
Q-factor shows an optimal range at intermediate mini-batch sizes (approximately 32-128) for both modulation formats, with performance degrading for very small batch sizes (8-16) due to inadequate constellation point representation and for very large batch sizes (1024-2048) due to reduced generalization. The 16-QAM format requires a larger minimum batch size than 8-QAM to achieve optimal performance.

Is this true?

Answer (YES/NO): NO